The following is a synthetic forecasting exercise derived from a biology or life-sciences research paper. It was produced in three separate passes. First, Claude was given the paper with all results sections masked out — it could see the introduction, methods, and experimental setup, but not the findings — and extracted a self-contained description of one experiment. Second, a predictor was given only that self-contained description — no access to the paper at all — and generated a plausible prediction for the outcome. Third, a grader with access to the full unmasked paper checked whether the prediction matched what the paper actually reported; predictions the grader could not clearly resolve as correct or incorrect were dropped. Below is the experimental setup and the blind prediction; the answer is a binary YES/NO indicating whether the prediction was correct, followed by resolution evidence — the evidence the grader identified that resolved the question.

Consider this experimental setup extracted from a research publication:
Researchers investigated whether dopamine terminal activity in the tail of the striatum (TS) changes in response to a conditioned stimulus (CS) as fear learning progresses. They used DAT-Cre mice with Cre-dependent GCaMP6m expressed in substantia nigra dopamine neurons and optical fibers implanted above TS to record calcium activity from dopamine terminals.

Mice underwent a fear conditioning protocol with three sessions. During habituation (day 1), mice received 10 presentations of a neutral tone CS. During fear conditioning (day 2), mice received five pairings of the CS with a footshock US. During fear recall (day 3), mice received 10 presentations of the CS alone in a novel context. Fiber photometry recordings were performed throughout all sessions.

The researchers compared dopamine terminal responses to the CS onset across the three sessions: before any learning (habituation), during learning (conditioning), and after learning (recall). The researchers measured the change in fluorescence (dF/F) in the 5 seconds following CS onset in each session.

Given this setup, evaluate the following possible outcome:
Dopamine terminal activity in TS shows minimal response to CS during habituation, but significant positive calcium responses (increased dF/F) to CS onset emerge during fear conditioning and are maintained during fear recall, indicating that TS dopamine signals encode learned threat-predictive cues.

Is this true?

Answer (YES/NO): YES